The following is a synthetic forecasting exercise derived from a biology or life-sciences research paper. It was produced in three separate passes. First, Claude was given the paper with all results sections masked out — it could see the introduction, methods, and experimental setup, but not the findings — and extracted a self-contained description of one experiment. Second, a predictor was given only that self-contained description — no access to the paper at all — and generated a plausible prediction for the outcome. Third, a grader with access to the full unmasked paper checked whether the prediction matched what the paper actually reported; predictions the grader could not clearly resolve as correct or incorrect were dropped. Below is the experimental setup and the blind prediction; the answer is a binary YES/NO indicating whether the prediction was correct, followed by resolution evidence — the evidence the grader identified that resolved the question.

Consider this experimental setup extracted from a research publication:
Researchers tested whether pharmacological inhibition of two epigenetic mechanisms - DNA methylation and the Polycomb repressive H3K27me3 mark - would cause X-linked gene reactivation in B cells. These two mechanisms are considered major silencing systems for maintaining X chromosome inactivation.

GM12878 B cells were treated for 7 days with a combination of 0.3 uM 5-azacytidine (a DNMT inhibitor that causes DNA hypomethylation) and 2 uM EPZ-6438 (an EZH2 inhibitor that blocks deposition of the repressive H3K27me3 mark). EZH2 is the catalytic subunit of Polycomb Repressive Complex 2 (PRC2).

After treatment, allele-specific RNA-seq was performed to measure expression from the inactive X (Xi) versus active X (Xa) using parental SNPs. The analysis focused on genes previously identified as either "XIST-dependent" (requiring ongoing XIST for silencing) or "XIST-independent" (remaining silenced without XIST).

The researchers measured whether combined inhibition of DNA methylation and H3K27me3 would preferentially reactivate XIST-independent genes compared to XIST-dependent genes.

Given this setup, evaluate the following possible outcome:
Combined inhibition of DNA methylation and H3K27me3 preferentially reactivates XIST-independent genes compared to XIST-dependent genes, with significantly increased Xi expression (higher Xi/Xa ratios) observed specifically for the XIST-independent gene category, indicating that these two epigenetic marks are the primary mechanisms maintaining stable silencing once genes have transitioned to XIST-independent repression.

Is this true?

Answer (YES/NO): NO